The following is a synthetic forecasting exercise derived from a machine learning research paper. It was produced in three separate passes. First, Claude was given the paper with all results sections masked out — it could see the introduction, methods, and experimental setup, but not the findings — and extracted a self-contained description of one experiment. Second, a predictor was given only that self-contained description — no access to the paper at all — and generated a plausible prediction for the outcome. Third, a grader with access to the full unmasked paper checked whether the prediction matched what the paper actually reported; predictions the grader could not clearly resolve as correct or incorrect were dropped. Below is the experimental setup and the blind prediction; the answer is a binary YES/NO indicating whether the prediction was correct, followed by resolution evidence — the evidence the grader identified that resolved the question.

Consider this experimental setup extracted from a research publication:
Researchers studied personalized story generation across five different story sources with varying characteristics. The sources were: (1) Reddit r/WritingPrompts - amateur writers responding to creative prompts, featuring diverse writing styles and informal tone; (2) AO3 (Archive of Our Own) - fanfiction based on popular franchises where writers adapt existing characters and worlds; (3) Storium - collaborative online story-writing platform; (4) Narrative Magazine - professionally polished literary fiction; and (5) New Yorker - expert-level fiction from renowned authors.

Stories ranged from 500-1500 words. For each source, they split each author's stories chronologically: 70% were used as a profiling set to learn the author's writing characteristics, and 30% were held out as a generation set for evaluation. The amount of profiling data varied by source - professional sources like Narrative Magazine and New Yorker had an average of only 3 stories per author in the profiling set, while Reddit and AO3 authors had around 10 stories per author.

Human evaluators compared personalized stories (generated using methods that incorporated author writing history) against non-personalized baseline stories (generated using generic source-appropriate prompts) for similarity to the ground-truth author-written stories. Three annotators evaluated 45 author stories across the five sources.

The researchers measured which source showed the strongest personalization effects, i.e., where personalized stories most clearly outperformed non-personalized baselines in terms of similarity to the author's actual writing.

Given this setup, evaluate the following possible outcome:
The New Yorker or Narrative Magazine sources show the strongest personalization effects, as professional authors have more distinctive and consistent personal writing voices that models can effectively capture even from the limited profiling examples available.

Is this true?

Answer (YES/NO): YES